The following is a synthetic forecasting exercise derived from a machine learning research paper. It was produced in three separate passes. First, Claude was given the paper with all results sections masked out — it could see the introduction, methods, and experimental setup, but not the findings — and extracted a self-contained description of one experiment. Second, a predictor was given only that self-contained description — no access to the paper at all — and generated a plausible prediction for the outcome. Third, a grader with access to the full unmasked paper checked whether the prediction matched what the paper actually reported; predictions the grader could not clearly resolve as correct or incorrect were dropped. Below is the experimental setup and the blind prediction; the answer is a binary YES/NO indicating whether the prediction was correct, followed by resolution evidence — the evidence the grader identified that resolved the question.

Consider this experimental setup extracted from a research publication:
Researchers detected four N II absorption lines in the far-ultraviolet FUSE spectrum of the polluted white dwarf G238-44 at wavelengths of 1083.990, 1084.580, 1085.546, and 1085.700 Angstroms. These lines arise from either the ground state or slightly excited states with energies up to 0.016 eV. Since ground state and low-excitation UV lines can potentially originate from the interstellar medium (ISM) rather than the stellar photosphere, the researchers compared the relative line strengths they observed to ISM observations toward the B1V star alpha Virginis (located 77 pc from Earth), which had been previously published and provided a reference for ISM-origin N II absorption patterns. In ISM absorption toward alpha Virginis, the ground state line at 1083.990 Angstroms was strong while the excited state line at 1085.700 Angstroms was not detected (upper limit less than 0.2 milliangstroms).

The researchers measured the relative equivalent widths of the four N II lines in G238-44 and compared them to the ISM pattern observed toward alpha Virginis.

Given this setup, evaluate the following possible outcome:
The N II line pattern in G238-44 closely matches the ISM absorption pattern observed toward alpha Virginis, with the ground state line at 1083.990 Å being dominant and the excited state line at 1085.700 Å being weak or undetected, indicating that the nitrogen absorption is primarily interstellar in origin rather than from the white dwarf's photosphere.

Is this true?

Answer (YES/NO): NO